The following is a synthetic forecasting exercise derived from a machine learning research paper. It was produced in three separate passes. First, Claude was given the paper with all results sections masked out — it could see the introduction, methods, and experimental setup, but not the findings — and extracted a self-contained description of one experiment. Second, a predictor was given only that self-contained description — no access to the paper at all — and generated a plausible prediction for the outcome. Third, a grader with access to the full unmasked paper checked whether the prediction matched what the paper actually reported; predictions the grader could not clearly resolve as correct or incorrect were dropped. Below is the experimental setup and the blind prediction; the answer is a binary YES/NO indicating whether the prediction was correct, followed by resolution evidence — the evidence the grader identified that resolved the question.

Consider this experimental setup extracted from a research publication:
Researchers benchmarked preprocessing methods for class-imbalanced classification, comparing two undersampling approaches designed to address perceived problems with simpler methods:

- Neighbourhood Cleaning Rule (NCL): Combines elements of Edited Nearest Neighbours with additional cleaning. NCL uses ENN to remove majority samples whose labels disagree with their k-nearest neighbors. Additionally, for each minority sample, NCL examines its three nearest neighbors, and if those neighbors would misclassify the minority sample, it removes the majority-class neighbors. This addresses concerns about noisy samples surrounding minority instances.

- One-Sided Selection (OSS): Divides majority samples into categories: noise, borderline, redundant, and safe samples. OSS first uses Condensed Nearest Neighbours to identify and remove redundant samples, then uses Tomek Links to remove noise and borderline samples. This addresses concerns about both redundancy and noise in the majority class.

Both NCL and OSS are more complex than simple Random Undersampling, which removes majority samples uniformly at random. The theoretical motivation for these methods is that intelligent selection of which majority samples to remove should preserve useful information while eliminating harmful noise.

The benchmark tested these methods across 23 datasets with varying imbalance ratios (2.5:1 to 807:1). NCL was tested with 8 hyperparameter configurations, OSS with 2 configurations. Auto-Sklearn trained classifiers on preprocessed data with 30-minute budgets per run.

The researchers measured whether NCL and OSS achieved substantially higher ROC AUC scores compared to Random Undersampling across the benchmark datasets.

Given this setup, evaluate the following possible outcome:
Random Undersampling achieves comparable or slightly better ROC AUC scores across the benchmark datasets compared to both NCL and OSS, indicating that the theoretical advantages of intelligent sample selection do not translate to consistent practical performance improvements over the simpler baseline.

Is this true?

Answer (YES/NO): NO